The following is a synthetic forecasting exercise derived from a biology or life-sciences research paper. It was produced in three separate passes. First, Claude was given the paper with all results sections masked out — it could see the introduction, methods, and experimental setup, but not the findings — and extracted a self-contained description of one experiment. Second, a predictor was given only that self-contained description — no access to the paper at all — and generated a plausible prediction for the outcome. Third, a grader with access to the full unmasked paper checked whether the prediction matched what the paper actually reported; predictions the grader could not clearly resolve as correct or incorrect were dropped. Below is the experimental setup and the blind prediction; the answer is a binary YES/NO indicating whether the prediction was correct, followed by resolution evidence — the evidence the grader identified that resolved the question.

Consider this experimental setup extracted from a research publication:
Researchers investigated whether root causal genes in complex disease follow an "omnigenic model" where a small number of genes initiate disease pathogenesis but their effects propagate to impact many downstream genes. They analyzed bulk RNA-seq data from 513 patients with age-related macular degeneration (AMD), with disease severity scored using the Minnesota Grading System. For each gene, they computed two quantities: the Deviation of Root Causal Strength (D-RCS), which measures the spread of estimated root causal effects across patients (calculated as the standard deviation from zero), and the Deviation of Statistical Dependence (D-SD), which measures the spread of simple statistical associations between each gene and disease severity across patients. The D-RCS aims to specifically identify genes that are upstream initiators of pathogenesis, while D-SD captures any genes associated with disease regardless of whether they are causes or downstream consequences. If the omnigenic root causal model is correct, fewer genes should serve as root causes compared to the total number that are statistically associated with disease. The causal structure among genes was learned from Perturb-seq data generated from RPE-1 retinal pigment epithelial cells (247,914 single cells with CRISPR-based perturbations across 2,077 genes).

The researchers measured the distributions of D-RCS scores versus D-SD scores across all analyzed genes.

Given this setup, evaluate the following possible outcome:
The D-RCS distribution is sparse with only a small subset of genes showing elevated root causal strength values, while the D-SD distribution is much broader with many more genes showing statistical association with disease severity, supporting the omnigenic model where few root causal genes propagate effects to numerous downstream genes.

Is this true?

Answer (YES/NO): YES